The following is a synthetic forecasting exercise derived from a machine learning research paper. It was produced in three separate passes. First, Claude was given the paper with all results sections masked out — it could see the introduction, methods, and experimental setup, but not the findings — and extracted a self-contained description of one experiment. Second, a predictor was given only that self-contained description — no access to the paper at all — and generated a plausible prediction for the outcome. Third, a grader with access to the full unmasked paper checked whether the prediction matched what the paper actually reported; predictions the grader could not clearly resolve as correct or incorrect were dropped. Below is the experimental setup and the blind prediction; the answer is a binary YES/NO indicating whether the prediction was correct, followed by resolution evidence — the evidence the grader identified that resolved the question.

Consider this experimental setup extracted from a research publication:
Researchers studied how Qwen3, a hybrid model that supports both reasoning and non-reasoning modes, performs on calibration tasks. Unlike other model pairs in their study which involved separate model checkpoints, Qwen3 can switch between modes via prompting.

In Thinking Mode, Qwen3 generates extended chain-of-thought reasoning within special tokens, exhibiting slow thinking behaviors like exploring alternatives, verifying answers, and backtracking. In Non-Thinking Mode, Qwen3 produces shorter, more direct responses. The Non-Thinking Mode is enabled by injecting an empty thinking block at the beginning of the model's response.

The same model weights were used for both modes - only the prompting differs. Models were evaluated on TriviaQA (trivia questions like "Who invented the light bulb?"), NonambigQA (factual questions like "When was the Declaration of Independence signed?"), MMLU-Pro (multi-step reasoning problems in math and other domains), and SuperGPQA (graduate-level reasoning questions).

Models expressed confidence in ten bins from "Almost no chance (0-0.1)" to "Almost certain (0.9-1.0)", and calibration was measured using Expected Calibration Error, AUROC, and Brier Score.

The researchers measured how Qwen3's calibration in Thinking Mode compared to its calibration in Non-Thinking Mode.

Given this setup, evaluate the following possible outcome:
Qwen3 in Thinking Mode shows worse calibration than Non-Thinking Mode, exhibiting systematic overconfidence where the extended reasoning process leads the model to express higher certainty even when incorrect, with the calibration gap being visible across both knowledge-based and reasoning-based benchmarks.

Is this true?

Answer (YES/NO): NO